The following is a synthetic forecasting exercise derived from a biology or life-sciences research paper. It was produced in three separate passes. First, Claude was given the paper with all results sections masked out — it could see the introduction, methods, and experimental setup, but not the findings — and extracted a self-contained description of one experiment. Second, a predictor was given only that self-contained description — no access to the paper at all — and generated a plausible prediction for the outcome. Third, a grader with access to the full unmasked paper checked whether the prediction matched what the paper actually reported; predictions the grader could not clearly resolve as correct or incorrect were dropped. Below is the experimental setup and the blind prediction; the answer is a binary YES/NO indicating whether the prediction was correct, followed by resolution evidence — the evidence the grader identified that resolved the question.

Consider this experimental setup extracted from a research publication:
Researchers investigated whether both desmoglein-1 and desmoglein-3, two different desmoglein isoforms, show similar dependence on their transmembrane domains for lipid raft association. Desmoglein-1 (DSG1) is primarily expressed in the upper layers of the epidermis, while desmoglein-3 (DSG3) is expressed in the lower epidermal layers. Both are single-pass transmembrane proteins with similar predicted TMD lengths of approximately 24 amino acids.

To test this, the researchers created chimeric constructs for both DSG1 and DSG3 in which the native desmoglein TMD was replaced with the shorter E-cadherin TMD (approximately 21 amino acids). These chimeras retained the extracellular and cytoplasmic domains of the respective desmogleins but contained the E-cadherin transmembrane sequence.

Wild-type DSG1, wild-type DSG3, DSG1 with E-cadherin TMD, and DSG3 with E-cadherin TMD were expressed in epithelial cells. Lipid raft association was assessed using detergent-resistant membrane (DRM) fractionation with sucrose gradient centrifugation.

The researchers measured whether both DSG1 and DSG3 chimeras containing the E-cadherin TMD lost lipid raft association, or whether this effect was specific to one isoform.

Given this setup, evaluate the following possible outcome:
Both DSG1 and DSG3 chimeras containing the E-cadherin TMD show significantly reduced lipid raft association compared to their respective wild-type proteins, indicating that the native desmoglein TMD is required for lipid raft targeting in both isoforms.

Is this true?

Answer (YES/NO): YES